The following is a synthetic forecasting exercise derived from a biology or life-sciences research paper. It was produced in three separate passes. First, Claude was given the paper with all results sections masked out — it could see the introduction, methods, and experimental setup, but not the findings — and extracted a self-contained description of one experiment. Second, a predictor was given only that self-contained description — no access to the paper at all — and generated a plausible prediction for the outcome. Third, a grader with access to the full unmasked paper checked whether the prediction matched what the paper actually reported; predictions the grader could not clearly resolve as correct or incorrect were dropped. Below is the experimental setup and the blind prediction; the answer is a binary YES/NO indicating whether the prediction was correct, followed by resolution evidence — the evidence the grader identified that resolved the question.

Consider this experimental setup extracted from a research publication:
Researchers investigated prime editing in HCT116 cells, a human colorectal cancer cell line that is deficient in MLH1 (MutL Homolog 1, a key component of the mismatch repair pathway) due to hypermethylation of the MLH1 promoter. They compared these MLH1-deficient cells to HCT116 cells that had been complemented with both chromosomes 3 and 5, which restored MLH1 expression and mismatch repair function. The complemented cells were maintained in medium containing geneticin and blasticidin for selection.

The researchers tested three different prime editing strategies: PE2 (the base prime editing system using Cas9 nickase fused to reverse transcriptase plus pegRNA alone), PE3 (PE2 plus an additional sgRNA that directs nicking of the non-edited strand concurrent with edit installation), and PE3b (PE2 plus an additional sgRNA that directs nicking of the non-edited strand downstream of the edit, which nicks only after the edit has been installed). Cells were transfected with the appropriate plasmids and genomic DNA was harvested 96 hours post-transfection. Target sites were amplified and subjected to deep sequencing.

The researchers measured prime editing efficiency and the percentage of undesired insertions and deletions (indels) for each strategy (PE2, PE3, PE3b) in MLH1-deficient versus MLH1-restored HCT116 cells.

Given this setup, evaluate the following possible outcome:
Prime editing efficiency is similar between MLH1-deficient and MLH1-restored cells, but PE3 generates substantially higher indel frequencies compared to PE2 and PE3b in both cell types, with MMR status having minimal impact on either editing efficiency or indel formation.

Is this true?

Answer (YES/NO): NO